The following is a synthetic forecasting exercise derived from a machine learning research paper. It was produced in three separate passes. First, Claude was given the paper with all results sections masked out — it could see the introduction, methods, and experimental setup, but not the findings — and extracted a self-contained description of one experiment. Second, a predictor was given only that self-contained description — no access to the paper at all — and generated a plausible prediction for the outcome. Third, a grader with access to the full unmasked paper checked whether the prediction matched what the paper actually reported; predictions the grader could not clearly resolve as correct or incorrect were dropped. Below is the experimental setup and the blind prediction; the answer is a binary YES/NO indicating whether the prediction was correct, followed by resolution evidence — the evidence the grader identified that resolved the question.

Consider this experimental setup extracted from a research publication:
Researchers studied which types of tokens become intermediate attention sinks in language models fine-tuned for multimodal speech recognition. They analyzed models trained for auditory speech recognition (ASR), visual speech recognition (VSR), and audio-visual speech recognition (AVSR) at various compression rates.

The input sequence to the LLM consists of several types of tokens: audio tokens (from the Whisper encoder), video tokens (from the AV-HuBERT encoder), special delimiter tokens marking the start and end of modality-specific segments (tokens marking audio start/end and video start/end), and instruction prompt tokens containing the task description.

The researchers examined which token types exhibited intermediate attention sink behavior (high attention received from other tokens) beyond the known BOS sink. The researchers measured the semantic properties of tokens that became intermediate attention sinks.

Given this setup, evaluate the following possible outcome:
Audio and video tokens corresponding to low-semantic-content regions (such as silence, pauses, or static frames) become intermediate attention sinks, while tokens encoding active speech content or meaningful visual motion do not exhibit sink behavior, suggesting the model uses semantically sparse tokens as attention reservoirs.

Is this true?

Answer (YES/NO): NO